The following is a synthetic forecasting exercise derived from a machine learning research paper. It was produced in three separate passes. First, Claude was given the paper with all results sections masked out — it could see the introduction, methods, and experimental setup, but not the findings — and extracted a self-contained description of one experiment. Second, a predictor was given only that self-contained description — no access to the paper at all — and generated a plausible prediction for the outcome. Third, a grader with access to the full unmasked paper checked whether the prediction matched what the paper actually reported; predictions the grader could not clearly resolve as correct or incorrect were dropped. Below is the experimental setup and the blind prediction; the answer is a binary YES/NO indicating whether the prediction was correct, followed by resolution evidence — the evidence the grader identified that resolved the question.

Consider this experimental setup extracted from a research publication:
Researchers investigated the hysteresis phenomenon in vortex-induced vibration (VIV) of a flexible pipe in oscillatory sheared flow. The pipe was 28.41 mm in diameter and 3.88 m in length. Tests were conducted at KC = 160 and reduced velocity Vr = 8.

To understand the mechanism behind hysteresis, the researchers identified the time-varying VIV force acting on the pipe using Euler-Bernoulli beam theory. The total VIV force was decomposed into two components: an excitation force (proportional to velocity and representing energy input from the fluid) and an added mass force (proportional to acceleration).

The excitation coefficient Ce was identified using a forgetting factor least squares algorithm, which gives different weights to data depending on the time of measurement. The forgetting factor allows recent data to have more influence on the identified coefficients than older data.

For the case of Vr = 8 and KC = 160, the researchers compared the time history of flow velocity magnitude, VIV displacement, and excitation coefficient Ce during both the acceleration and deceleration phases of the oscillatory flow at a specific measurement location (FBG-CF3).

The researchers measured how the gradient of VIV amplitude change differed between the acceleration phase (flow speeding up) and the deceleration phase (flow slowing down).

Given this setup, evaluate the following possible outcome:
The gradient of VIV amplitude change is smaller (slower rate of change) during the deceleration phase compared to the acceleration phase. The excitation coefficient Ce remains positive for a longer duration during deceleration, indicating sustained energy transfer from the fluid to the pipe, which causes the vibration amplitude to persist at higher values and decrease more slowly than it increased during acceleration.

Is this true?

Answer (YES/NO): NO